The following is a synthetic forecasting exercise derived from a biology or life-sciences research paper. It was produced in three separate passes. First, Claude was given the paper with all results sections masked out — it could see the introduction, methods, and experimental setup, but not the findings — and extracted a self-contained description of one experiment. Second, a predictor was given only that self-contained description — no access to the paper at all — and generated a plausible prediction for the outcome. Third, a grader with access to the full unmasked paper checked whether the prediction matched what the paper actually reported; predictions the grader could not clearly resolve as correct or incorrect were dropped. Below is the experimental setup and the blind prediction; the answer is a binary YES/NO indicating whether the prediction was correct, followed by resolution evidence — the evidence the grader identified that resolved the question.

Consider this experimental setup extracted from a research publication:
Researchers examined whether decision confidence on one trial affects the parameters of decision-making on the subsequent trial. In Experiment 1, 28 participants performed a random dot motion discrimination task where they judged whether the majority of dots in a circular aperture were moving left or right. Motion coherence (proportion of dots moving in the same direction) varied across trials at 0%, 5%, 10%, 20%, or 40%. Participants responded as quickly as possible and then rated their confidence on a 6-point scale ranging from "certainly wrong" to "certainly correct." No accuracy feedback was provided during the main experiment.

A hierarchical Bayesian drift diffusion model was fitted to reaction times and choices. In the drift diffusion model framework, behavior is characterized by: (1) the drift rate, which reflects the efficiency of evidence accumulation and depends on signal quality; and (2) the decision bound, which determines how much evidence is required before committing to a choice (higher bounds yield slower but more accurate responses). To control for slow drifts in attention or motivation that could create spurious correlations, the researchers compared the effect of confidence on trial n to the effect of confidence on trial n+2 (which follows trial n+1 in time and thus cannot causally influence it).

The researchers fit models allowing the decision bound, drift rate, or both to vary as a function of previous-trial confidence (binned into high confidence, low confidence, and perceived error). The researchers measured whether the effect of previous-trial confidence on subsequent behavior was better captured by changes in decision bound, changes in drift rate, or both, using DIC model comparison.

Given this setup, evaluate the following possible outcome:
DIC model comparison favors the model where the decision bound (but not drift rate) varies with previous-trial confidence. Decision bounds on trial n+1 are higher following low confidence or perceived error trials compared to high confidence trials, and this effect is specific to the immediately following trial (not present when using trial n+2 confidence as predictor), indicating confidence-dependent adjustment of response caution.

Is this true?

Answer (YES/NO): NO